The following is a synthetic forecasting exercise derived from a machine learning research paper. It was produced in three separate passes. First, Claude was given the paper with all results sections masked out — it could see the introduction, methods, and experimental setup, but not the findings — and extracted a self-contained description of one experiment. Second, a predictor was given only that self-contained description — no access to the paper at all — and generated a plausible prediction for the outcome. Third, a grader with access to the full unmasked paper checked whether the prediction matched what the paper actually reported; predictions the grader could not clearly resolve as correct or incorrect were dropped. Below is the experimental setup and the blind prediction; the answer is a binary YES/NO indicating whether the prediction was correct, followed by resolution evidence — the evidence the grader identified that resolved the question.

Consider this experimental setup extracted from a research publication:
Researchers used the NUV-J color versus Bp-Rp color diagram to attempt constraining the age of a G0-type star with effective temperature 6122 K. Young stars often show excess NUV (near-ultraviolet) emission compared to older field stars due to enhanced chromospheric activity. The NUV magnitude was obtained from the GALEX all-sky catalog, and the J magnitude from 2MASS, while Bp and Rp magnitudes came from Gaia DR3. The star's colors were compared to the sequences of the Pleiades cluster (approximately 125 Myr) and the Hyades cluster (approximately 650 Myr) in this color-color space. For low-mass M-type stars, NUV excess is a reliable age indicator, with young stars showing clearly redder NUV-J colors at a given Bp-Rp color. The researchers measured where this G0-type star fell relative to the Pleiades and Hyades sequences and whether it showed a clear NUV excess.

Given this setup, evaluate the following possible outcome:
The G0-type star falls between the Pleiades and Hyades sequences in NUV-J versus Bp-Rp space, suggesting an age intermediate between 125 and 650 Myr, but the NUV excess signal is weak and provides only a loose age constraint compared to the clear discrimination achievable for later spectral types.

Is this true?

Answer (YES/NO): NO